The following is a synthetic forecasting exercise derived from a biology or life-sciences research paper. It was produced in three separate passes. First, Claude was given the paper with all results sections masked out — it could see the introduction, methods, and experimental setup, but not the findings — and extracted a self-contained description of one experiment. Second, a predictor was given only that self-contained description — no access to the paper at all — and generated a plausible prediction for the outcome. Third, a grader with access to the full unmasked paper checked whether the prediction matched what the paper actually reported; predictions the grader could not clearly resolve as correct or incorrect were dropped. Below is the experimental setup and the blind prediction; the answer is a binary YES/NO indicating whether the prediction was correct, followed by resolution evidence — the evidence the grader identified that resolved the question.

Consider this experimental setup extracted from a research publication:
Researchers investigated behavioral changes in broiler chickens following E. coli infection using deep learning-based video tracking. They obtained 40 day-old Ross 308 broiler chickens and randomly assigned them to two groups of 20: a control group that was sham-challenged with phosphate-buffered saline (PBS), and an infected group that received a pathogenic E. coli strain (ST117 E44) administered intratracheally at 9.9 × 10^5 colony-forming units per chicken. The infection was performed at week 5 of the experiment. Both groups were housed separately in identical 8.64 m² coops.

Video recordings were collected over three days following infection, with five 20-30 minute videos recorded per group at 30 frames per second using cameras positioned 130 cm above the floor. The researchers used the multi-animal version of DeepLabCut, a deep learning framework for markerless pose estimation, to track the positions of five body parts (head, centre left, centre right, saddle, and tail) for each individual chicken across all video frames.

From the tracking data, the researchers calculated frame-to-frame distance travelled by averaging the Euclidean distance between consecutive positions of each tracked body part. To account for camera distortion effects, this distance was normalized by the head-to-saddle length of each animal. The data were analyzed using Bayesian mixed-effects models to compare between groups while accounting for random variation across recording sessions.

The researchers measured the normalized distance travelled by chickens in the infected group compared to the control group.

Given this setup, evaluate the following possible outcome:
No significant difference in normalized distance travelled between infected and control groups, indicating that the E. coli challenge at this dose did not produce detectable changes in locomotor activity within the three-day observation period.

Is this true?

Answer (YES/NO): NO